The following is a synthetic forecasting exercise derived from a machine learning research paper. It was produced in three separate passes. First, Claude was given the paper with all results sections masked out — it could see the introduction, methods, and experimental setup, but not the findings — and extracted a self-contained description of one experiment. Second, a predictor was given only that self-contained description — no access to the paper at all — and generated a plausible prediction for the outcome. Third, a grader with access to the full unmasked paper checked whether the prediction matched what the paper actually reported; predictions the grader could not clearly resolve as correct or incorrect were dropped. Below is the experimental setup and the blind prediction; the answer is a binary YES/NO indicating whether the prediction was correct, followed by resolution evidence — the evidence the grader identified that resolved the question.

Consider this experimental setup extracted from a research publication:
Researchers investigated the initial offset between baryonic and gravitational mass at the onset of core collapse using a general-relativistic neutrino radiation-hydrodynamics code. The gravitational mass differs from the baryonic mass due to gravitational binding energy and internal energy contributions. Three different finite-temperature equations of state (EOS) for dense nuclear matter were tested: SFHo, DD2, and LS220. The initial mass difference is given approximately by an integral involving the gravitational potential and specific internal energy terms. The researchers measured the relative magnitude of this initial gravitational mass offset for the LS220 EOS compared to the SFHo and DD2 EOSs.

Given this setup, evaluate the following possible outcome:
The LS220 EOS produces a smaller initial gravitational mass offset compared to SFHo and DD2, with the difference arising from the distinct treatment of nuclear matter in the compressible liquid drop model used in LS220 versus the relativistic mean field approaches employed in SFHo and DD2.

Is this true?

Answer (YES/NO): NO